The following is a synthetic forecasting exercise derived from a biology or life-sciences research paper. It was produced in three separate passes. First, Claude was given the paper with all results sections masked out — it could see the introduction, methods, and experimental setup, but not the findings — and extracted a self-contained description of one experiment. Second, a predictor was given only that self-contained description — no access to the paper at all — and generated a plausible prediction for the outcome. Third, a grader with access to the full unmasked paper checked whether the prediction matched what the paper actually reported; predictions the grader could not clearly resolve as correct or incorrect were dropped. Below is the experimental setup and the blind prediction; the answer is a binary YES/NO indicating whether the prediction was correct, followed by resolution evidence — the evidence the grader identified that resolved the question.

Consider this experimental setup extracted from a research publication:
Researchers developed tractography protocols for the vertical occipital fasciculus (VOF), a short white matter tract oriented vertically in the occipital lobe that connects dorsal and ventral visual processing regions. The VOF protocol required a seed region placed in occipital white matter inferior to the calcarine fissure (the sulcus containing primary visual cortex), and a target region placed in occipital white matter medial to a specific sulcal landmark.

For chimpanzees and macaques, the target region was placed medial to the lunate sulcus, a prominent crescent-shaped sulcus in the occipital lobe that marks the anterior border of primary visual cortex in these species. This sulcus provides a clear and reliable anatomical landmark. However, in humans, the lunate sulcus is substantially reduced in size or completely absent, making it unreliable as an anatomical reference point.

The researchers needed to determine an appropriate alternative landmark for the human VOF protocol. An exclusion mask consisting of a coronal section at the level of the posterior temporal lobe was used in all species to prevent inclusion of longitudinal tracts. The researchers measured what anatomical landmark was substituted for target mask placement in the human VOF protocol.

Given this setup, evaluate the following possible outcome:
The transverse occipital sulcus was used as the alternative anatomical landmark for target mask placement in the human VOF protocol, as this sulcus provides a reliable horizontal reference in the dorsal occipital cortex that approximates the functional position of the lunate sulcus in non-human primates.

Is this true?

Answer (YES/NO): NO